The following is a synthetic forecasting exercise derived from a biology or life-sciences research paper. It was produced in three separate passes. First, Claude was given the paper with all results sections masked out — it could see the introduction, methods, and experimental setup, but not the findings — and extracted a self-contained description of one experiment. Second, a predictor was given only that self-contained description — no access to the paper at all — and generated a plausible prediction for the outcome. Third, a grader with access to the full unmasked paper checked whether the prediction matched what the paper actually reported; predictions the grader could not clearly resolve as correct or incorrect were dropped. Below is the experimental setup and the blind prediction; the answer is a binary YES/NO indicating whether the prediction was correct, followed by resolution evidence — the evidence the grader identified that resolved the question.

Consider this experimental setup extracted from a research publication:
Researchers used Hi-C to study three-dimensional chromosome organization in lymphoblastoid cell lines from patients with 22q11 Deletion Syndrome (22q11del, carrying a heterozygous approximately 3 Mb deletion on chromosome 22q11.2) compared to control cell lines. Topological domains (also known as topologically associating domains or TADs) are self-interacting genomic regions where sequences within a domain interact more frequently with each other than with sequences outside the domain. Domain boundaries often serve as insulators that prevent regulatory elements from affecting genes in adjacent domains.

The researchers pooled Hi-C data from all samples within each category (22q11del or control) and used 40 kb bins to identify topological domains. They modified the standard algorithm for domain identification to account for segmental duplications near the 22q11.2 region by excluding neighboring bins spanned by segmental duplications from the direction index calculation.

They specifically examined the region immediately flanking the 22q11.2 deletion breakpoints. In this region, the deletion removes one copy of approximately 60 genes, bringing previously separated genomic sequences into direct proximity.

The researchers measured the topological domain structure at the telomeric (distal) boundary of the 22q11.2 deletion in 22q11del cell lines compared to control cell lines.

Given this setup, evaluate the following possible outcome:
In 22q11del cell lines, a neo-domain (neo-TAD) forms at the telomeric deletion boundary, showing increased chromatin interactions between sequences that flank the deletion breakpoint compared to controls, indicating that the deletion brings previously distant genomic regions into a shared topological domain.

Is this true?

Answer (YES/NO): NO